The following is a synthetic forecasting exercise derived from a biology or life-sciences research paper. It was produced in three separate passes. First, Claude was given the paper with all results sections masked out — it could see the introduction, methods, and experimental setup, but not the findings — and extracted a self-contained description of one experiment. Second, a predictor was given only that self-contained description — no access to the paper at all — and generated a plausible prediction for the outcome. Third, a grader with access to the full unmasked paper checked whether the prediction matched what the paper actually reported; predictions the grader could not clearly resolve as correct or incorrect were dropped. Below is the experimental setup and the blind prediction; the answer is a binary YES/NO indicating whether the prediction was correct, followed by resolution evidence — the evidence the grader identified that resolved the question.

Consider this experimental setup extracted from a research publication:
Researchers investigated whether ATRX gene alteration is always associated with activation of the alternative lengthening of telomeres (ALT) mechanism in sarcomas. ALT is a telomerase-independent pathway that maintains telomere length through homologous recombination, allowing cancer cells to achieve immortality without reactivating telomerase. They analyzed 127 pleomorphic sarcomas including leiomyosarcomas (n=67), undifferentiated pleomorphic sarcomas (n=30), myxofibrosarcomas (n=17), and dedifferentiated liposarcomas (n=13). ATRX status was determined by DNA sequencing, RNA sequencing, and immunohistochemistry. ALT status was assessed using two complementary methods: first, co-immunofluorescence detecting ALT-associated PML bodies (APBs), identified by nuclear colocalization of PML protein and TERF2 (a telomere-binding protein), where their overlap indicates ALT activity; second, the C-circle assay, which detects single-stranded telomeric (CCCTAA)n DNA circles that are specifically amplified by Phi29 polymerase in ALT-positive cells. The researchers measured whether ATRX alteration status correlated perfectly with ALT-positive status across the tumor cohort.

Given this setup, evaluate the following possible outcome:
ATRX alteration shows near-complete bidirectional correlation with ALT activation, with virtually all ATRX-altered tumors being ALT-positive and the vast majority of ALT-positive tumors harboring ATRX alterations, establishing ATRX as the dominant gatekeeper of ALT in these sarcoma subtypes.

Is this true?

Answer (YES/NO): NO